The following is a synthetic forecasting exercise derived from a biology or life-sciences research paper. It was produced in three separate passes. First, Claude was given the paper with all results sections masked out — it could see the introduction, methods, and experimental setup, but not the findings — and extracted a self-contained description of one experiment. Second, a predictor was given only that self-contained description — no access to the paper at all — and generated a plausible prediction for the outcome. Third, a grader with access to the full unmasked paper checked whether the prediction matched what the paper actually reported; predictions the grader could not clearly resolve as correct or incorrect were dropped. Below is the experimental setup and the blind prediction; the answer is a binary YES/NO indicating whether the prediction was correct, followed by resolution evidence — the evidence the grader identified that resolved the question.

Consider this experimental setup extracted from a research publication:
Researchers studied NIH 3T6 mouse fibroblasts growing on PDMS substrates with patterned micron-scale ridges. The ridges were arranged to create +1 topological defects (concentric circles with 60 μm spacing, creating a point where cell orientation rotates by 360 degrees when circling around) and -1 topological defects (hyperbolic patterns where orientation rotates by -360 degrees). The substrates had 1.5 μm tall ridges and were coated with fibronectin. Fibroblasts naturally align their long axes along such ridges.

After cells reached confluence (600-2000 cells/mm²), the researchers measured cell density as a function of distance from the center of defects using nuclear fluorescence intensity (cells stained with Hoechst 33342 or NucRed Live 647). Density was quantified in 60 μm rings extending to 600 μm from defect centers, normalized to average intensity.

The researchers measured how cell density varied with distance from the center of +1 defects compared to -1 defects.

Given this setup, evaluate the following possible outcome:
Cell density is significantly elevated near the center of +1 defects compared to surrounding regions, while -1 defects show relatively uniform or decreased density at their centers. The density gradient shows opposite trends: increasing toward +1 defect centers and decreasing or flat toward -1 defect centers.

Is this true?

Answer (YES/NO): YES